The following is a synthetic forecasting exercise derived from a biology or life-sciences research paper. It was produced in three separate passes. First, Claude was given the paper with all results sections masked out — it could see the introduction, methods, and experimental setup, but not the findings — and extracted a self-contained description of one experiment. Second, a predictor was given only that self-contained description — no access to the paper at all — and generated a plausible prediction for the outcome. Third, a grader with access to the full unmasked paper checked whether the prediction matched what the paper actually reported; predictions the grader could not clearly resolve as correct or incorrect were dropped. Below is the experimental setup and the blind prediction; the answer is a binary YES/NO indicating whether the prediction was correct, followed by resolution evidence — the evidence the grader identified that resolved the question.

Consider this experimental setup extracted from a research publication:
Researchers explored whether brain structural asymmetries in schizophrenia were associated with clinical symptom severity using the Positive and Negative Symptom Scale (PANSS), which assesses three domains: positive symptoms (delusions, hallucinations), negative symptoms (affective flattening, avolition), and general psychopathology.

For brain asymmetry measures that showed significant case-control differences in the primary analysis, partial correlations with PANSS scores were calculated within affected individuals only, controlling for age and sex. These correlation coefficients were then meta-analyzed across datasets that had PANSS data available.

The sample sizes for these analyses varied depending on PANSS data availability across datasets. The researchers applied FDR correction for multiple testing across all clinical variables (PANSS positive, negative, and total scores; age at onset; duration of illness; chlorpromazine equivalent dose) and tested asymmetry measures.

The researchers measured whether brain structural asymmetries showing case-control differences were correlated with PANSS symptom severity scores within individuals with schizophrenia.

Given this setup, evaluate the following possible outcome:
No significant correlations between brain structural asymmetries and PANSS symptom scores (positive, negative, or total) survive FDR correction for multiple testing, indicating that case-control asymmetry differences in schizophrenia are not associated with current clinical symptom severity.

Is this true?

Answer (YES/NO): YES